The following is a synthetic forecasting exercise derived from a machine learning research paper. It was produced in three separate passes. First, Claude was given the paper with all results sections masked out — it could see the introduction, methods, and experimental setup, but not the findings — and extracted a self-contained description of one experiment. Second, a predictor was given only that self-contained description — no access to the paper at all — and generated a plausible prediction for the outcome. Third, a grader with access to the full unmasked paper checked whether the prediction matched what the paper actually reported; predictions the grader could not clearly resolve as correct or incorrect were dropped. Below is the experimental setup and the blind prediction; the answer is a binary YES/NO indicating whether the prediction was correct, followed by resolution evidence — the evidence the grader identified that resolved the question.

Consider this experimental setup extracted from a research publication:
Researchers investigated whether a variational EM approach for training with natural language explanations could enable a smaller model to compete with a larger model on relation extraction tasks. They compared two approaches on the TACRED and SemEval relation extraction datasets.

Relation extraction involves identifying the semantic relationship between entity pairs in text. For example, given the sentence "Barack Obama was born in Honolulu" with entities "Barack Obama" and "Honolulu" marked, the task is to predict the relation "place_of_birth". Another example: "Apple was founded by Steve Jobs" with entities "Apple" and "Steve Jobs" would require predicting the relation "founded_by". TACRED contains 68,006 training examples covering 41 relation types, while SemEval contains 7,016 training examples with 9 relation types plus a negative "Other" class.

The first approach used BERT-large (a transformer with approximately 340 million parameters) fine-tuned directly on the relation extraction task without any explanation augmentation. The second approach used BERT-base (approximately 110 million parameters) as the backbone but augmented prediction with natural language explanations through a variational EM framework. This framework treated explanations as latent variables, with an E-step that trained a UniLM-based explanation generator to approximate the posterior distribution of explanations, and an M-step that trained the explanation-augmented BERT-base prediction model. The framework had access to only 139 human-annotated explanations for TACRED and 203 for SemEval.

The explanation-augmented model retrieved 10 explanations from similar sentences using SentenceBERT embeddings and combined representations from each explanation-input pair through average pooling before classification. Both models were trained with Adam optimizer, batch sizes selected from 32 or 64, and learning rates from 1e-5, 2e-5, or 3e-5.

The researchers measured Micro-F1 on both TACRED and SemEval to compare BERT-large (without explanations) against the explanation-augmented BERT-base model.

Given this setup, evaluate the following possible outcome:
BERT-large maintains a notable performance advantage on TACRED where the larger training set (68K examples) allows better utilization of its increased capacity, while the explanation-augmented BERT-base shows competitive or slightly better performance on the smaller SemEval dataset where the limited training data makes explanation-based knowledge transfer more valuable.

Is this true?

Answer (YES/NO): NO